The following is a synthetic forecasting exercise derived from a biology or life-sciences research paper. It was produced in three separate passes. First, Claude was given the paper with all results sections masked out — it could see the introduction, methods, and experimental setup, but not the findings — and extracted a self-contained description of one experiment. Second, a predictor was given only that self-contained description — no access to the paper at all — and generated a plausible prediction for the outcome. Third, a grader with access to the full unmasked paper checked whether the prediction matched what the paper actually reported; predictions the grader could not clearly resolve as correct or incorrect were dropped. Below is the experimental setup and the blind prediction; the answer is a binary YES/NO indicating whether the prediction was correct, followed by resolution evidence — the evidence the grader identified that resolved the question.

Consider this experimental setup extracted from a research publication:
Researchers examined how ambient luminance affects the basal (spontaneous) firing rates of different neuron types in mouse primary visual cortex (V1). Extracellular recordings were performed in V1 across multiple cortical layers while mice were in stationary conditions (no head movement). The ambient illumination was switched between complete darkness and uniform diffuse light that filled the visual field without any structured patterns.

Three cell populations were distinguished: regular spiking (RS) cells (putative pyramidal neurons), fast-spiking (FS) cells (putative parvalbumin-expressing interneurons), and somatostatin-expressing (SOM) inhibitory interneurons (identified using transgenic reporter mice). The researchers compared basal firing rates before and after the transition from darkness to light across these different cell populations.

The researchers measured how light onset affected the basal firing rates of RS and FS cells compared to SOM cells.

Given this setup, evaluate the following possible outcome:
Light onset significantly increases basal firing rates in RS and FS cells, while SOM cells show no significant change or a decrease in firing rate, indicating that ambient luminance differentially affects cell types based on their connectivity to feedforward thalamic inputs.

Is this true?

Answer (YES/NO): NO